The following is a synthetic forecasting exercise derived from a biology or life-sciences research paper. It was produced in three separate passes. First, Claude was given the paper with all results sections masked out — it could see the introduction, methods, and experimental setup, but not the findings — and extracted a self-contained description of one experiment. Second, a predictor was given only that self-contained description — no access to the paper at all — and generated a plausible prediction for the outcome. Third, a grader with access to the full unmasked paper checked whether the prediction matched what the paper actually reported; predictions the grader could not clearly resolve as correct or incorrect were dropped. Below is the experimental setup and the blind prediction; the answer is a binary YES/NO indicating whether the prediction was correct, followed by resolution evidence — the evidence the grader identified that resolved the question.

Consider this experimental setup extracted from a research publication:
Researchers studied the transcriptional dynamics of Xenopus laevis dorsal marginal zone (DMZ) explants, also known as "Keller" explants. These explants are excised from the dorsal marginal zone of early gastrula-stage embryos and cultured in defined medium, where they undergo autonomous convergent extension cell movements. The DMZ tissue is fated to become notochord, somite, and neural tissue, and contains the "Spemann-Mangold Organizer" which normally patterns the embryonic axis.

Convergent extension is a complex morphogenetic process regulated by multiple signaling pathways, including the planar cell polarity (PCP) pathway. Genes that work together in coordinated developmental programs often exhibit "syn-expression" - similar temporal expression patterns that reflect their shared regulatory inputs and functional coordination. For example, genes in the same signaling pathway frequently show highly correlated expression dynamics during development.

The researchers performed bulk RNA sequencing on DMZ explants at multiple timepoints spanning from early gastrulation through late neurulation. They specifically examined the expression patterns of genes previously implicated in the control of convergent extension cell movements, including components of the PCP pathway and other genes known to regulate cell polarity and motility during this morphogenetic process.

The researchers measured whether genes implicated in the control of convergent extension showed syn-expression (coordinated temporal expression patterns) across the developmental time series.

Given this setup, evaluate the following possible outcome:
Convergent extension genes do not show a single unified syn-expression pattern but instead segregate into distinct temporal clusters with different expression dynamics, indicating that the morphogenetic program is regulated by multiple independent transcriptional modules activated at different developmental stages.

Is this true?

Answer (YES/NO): NO